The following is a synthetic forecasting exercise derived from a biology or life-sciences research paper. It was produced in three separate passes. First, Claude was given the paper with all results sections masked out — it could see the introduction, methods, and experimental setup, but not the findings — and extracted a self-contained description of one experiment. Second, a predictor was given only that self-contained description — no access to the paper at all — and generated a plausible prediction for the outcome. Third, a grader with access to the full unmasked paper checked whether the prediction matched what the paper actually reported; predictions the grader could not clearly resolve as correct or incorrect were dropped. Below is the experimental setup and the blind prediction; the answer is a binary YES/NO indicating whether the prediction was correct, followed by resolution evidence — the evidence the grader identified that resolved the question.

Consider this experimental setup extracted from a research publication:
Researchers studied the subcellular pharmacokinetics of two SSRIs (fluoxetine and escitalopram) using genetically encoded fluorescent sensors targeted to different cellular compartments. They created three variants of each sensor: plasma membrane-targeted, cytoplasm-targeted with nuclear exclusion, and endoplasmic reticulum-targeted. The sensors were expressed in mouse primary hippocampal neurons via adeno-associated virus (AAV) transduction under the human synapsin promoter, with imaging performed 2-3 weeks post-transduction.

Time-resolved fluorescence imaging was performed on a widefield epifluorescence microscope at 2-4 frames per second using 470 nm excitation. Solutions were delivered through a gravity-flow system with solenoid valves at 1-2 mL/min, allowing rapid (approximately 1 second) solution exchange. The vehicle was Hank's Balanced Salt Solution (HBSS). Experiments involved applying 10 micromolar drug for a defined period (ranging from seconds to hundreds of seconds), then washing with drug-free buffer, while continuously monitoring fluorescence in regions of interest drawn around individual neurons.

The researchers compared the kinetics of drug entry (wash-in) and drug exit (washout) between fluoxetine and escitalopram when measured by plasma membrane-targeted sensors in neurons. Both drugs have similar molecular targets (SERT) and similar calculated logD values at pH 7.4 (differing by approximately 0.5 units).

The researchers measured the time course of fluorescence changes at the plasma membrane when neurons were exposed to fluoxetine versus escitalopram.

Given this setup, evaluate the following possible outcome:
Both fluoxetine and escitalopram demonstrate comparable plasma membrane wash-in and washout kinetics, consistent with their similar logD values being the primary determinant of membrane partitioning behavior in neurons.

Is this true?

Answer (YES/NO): NO